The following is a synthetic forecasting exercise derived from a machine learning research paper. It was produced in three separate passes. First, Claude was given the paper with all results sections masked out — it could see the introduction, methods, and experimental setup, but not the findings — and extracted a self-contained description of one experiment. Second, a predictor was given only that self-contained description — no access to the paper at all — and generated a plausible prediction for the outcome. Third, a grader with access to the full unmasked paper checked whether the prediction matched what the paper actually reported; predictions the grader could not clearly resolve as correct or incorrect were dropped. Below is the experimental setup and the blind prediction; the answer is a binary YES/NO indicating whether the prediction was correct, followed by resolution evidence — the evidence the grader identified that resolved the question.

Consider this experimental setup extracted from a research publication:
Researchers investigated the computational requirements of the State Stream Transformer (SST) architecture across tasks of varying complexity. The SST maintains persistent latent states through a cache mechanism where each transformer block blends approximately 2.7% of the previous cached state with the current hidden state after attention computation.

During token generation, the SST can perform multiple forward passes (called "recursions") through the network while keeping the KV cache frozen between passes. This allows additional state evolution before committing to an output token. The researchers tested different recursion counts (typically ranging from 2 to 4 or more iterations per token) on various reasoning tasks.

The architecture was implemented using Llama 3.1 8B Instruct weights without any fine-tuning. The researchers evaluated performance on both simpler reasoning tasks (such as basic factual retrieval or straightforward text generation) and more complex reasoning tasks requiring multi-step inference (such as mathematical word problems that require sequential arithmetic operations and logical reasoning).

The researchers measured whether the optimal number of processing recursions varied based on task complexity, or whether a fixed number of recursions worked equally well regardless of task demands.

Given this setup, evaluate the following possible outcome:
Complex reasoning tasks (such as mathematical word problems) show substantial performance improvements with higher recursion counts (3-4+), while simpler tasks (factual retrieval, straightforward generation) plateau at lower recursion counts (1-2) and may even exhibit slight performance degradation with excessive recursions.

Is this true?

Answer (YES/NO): YES